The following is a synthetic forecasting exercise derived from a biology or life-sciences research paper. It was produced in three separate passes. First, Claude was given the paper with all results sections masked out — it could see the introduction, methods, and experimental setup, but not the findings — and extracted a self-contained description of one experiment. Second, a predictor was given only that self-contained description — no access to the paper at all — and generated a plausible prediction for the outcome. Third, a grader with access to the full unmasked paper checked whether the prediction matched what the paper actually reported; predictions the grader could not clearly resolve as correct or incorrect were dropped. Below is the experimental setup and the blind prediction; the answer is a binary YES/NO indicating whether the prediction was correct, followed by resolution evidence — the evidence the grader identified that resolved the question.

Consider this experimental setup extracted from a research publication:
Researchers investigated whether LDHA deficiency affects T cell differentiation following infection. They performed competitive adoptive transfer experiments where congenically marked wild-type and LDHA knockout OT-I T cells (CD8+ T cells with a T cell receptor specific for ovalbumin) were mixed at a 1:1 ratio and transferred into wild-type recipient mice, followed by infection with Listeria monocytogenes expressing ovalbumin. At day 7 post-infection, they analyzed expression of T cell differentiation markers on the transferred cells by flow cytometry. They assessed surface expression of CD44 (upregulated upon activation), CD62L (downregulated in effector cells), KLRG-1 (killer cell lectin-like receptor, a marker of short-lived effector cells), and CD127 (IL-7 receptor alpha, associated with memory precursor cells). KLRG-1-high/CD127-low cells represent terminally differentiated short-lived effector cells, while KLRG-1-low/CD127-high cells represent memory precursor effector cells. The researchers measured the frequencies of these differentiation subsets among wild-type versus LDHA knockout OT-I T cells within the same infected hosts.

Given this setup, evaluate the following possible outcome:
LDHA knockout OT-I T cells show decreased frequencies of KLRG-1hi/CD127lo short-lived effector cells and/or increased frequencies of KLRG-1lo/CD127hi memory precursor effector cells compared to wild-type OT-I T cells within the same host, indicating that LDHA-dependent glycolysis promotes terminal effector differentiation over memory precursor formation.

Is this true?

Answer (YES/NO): YES